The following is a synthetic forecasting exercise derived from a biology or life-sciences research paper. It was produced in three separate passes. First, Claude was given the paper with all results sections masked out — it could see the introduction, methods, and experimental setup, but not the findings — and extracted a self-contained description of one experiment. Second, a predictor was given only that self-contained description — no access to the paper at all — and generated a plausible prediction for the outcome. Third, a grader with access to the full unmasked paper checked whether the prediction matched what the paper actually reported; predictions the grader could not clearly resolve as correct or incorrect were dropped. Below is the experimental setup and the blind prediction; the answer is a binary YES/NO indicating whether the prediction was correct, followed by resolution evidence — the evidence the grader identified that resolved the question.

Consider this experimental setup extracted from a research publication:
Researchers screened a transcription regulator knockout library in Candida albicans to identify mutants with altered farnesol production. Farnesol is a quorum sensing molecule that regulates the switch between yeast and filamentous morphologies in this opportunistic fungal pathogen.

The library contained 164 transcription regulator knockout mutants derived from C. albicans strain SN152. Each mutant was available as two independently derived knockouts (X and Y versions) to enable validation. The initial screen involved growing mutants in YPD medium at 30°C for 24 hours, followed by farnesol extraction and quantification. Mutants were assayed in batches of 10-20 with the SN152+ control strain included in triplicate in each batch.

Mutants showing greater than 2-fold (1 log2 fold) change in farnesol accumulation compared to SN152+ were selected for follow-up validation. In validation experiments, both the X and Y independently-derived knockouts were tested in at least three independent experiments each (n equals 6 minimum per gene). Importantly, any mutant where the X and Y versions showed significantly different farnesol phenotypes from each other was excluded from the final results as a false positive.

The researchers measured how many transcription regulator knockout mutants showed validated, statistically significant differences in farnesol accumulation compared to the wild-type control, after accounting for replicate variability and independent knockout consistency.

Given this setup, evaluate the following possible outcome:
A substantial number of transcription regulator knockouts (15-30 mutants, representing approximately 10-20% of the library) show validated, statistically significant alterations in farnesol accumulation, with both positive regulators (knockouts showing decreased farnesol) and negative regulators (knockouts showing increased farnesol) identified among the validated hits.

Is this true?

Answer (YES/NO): YES